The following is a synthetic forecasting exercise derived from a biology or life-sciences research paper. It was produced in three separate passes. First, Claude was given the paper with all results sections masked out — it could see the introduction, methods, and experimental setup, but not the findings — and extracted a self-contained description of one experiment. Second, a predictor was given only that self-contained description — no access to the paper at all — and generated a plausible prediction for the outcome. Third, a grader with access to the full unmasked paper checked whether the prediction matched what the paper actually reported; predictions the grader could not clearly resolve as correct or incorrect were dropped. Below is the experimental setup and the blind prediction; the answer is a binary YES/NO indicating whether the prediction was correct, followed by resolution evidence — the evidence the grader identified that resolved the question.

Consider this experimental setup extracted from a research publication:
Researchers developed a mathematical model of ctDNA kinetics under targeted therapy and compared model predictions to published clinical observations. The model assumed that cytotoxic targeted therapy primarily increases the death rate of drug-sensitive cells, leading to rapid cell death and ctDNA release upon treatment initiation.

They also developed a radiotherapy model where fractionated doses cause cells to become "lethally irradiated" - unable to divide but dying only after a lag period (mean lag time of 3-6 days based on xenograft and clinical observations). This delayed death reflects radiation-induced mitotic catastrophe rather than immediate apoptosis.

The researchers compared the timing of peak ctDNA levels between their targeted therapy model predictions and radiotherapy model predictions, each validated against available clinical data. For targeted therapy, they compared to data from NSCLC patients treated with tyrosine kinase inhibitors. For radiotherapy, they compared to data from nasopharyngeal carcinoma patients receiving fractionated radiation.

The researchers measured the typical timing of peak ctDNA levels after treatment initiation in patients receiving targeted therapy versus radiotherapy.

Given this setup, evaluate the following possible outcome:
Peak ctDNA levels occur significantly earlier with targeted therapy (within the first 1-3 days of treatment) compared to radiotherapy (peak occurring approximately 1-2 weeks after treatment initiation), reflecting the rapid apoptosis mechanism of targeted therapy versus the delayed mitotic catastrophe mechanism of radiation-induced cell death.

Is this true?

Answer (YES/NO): NO